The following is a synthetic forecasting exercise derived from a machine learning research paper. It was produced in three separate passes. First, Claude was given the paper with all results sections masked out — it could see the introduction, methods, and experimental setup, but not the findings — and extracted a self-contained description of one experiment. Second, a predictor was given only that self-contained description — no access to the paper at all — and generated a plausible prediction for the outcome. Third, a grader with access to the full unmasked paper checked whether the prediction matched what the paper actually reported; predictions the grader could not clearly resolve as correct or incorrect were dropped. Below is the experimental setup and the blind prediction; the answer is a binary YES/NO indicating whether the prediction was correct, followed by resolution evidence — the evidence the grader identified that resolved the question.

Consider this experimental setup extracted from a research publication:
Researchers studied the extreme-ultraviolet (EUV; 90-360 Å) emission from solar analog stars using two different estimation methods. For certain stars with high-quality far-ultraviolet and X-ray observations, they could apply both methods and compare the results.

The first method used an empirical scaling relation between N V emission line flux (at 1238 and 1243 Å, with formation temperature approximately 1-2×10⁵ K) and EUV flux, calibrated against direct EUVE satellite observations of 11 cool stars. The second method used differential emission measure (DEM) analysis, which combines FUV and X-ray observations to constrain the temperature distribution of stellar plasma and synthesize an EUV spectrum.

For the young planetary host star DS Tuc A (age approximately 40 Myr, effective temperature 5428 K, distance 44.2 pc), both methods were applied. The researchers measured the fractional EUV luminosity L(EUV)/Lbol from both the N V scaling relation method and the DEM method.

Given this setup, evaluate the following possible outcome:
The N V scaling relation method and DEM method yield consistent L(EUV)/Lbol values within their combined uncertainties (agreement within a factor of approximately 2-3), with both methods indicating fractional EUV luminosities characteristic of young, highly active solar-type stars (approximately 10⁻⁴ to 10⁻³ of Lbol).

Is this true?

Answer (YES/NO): NO